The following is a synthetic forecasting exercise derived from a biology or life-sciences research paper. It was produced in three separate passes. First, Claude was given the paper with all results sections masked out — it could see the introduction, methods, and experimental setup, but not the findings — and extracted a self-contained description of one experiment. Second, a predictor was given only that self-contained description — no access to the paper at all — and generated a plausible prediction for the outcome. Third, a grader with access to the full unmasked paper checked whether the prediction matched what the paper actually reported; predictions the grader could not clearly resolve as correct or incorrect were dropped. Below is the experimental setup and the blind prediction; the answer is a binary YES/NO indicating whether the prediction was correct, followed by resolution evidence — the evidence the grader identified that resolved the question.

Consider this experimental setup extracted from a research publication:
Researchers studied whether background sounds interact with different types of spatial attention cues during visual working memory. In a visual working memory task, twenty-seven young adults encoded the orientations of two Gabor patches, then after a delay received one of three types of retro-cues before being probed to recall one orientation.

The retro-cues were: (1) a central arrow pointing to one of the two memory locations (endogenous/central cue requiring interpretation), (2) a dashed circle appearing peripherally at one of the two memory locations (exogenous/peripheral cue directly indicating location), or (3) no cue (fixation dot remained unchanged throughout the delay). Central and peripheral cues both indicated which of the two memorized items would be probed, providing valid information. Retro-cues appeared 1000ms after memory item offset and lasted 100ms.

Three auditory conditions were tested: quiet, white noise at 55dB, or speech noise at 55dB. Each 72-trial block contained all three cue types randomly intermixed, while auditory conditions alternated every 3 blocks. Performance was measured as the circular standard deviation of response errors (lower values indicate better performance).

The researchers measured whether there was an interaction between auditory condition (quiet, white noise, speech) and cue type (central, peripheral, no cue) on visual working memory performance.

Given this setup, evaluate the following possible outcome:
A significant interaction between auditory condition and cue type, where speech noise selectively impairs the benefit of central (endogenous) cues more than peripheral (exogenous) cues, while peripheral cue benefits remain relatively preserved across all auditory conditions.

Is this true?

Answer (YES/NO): NO